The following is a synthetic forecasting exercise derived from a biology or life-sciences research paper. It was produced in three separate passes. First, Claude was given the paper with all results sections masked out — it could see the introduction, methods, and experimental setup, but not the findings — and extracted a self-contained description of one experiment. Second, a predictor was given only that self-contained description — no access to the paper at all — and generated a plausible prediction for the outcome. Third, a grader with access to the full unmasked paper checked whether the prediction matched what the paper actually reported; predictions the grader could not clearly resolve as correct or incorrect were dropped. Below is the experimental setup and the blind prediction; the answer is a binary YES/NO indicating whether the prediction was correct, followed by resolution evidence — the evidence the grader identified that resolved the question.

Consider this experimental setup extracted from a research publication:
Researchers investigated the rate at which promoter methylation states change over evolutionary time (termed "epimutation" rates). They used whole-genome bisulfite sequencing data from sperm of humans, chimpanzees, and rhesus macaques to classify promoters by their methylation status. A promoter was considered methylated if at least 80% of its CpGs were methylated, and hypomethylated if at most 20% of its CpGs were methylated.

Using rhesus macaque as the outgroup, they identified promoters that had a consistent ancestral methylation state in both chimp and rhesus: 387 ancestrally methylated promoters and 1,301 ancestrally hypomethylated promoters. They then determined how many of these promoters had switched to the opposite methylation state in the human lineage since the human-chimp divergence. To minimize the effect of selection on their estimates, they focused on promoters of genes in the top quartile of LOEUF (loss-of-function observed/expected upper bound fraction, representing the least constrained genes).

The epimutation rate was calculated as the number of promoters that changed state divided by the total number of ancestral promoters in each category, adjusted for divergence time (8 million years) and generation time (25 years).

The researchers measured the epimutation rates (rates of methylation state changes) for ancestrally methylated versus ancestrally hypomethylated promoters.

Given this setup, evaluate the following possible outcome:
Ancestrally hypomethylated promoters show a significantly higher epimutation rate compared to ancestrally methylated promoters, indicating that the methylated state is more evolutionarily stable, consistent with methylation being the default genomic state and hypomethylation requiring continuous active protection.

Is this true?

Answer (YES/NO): NO